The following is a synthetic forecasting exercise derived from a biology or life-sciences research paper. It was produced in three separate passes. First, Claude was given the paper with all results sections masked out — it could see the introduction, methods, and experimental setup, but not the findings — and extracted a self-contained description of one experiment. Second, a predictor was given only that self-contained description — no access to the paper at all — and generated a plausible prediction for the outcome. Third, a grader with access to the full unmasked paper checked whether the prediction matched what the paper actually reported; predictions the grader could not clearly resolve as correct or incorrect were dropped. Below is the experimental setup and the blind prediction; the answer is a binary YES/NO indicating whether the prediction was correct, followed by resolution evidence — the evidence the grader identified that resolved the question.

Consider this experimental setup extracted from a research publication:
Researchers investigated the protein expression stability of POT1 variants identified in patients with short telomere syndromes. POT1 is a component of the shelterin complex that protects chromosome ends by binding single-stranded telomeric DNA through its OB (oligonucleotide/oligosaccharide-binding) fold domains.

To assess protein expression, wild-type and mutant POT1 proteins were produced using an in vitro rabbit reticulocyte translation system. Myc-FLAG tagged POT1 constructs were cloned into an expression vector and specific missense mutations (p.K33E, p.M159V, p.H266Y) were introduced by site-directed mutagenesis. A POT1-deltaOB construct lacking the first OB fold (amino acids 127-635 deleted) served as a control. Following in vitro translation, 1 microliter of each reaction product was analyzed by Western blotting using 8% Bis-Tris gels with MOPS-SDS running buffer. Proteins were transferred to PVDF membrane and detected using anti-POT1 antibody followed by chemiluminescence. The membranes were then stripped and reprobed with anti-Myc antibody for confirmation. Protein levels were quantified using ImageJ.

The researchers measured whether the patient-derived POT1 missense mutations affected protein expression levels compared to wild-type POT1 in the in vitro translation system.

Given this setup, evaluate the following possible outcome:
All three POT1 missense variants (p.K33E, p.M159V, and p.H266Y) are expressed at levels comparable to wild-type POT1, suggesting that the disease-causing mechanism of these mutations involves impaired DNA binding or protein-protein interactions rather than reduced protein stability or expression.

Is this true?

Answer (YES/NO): YES